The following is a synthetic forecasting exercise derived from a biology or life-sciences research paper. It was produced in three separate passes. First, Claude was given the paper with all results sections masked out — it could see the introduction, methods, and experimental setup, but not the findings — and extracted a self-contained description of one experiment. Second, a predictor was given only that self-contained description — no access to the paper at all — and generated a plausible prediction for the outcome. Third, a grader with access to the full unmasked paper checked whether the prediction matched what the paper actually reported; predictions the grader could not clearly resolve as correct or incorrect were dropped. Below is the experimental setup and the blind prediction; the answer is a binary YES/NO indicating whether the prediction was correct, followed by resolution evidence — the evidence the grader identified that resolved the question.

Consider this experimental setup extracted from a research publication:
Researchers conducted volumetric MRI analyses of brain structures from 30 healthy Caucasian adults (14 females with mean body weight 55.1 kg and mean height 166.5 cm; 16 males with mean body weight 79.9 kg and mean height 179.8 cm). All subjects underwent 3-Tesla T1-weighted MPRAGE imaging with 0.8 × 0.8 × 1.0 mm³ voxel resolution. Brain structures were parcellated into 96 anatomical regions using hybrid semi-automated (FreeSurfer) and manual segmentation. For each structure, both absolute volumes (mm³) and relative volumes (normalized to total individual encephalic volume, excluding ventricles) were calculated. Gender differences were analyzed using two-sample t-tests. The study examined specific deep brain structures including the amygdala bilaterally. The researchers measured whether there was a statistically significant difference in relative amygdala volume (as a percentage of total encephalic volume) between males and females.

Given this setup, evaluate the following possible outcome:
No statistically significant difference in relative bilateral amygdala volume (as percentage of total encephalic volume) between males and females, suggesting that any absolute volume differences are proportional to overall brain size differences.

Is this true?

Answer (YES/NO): YES